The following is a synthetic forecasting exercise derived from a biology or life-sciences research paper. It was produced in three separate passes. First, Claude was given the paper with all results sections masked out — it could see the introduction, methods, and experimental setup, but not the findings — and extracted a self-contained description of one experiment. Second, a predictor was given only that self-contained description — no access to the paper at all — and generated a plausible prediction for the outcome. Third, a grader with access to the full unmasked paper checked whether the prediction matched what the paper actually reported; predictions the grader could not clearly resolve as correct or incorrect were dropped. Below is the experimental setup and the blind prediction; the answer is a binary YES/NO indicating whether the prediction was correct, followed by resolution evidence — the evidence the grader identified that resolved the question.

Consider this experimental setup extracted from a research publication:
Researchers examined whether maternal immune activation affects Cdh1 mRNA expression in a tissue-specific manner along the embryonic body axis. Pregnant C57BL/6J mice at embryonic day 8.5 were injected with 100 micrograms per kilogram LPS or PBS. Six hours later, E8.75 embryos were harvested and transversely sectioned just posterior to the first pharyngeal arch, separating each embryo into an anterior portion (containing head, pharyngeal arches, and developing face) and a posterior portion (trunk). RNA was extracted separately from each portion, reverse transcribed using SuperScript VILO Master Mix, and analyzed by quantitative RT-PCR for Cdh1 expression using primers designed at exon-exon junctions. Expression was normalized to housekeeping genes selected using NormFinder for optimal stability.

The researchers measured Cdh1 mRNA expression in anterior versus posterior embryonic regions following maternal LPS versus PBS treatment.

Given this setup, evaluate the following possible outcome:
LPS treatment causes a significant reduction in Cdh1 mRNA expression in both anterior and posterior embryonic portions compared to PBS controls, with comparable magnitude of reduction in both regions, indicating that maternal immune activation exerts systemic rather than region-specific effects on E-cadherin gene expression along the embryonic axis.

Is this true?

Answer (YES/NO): NO